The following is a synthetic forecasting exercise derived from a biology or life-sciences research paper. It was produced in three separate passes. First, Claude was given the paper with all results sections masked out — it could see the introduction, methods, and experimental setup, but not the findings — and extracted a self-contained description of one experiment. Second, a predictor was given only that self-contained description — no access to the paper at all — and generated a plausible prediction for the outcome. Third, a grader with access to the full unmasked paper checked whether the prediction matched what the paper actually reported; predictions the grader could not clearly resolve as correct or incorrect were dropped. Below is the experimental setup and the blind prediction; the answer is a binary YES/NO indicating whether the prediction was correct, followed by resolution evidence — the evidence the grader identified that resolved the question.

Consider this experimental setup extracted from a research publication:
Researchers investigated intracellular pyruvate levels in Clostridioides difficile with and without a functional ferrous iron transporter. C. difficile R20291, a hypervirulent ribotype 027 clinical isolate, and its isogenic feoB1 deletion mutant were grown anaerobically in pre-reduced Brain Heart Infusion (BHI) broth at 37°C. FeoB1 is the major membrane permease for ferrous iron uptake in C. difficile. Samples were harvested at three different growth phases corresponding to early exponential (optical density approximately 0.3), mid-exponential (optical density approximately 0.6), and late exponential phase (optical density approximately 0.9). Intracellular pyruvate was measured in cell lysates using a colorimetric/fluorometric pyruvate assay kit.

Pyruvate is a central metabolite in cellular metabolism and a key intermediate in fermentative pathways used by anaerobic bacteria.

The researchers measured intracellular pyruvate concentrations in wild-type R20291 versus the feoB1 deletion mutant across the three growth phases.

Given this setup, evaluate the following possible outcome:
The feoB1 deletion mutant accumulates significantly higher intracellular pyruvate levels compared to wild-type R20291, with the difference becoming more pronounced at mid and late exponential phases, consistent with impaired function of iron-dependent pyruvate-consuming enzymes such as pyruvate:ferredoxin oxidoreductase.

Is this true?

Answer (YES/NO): YES